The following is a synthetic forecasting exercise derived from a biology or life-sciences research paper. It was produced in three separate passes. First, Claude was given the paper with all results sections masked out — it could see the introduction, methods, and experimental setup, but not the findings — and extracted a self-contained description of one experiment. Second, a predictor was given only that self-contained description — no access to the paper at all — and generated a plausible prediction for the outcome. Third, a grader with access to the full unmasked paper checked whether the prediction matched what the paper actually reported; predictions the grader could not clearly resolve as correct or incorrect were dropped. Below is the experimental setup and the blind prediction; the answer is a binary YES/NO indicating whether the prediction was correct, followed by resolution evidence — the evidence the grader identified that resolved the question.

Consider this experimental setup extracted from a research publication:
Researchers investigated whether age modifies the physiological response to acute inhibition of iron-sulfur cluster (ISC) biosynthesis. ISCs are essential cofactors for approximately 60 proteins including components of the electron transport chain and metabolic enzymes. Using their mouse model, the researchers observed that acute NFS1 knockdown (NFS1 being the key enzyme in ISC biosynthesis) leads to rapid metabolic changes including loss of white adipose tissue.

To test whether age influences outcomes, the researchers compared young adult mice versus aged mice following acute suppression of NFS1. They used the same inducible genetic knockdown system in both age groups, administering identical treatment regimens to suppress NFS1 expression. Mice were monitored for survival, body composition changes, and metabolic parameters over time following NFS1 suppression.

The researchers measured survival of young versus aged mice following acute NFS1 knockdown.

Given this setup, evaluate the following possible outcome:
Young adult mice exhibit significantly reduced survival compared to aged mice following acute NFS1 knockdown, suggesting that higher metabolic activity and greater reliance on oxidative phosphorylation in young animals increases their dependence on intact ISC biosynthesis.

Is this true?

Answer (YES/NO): YES